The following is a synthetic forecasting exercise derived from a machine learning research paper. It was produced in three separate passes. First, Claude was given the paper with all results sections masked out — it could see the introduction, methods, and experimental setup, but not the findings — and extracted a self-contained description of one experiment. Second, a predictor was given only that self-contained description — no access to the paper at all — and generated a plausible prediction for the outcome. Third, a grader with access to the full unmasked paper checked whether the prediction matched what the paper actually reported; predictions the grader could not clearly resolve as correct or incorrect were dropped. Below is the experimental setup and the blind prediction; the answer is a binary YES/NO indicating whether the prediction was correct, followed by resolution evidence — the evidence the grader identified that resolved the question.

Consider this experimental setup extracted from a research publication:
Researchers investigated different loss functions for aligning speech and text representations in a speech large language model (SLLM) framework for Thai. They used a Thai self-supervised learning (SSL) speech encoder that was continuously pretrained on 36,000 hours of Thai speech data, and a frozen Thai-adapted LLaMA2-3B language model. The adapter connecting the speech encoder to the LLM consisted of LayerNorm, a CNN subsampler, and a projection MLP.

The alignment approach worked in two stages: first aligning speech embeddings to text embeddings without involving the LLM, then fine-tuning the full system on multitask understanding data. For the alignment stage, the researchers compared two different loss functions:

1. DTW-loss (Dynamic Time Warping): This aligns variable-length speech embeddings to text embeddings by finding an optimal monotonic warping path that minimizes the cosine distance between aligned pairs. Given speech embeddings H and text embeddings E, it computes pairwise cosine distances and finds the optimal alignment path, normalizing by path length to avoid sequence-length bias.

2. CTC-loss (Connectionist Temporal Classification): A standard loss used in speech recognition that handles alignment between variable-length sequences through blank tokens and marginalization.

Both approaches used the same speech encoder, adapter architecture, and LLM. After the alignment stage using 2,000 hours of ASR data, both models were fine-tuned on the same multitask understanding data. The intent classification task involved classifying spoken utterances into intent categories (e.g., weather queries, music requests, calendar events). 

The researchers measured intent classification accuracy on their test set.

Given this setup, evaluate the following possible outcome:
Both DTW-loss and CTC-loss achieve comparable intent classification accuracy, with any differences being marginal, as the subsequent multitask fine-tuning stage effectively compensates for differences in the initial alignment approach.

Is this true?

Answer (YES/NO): YES